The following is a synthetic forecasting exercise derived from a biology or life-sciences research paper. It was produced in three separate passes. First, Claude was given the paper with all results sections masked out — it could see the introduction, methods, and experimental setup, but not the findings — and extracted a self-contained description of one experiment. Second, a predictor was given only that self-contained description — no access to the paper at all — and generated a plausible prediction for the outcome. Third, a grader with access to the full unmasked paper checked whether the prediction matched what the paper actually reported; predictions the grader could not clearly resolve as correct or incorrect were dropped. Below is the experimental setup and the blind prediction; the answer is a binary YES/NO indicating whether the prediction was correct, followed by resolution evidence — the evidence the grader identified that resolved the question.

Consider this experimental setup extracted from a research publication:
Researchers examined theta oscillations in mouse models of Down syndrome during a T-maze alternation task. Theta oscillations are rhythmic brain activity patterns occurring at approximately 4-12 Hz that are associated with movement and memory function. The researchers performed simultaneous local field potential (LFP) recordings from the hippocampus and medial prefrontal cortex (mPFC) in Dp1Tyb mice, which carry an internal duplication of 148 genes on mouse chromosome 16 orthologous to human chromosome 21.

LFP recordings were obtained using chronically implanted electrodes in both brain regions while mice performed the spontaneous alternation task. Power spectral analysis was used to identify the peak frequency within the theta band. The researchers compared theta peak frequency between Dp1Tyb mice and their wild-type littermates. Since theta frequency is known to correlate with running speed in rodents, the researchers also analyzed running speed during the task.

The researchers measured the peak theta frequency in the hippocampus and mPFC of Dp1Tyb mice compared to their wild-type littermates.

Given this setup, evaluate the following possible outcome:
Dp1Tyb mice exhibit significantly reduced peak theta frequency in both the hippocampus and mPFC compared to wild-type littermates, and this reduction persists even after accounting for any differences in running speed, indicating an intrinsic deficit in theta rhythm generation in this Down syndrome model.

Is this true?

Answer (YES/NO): YES